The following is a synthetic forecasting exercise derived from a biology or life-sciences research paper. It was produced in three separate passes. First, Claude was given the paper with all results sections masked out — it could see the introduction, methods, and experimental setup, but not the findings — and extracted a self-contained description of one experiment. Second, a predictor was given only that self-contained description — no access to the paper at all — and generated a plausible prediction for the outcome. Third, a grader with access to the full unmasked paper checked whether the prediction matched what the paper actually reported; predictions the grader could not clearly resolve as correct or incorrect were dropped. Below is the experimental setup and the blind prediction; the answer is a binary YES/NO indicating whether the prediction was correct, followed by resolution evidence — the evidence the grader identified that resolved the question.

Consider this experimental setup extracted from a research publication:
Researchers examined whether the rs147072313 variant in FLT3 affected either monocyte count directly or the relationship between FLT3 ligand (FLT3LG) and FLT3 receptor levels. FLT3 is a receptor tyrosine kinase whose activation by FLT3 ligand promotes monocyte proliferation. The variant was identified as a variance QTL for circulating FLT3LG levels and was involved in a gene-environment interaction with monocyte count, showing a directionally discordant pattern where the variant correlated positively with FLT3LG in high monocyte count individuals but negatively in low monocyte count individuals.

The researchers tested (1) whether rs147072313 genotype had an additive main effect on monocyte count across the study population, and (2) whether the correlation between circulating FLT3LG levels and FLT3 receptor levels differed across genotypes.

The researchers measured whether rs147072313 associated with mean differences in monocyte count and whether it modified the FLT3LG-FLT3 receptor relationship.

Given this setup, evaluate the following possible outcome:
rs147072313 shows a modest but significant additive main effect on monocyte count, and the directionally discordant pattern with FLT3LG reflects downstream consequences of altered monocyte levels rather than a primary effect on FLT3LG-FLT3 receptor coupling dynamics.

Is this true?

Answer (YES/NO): NO